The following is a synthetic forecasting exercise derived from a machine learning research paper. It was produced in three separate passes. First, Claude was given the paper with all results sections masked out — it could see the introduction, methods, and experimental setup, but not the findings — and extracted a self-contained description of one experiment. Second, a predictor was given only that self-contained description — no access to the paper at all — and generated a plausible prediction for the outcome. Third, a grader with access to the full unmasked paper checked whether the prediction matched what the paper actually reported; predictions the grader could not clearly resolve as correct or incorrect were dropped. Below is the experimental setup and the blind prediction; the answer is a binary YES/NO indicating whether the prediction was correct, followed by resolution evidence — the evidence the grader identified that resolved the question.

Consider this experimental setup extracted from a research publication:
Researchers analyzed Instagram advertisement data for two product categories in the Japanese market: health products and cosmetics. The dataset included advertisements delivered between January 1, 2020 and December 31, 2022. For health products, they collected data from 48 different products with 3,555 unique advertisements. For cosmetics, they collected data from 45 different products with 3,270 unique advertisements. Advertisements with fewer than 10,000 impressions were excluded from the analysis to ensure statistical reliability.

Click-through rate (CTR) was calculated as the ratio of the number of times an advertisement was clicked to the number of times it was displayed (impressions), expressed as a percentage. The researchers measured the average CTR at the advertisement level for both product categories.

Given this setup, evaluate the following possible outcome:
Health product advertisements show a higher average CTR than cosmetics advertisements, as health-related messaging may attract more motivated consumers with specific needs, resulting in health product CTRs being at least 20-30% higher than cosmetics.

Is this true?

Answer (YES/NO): YES